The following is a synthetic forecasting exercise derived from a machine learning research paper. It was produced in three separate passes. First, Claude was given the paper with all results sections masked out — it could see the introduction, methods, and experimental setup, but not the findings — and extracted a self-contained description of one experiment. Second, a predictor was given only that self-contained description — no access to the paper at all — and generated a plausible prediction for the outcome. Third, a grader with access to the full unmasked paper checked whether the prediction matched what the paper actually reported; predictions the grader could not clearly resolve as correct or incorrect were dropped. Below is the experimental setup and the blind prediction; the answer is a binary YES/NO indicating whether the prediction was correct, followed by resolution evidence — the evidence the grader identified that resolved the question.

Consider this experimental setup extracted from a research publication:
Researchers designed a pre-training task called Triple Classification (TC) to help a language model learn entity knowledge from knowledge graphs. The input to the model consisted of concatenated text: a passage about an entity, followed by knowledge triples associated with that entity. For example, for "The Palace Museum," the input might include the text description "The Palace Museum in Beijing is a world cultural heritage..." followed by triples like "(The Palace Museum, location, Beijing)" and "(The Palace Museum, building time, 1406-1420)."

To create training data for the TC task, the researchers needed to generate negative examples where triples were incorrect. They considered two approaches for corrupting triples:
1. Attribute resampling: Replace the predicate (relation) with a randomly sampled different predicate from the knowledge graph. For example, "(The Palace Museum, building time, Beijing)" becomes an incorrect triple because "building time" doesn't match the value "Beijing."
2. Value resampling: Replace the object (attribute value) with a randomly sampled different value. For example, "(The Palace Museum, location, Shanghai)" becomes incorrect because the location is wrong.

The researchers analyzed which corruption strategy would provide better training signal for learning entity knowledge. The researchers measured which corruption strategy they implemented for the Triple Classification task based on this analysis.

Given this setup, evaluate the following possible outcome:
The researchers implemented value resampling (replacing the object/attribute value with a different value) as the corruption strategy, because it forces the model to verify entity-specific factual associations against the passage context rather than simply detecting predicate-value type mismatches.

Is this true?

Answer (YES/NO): NO